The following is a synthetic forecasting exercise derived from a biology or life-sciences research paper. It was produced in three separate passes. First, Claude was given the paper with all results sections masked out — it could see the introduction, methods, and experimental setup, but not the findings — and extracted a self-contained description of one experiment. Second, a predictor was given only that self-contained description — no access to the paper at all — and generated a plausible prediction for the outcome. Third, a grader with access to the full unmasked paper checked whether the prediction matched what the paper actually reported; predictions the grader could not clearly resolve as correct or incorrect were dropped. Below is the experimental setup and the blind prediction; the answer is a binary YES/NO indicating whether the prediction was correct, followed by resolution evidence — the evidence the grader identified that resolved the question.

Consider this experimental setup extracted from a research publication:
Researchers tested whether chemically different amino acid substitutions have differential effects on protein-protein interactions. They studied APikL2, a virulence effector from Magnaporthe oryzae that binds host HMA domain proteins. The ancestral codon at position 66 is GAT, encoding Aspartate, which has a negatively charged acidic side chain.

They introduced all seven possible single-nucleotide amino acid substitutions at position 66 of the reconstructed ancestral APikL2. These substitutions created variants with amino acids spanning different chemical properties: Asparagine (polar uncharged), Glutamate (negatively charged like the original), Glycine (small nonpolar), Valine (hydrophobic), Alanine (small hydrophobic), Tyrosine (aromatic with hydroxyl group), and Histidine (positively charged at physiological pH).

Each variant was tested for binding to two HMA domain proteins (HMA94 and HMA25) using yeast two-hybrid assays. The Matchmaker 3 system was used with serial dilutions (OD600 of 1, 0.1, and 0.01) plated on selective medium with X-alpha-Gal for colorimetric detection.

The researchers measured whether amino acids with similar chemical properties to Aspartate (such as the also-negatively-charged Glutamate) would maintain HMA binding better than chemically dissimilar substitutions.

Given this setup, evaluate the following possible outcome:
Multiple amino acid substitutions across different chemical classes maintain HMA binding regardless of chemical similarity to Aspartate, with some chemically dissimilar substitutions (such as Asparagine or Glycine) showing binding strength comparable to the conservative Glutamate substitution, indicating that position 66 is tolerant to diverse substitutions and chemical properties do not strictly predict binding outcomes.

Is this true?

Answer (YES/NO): NO